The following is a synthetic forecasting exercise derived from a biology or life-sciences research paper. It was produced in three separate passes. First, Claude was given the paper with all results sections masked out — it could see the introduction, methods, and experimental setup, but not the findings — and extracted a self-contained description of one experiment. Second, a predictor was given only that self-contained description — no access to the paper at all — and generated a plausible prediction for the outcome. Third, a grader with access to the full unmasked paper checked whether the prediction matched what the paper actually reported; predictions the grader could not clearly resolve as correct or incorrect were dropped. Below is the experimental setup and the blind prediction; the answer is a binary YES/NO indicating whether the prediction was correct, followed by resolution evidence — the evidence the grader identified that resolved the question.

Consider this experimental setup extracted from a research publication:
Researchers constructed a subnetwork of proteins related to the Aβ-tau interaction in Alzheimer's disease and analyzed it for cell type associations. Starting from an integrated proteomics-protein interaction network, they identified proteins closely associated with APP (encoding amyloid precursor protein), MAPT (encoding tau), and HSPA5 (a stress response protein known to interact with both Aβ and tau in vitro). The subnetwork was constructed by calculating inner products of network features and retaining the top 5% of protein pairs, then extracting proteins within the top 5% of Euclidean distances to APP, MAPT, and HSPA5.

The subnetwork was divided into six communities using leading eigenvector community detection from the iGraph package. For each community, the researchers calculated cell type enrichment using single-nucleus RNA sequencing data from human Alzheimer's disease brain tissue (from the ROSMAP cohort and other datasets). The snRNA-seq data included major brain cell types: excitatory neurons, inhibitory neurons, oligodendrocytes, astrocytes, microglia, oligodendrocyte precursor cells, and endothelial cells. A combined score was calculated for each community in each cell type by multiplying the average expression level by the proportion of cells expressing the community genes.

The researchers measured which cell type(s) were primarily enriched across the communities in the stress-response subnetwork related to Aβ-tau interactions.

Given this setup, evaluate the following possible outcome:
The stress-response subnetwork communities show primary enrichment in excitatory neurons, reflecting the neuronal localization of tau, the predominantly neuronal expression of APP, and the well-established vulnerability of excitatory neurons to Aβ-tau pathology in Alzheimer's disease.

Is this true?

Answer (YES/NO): NO